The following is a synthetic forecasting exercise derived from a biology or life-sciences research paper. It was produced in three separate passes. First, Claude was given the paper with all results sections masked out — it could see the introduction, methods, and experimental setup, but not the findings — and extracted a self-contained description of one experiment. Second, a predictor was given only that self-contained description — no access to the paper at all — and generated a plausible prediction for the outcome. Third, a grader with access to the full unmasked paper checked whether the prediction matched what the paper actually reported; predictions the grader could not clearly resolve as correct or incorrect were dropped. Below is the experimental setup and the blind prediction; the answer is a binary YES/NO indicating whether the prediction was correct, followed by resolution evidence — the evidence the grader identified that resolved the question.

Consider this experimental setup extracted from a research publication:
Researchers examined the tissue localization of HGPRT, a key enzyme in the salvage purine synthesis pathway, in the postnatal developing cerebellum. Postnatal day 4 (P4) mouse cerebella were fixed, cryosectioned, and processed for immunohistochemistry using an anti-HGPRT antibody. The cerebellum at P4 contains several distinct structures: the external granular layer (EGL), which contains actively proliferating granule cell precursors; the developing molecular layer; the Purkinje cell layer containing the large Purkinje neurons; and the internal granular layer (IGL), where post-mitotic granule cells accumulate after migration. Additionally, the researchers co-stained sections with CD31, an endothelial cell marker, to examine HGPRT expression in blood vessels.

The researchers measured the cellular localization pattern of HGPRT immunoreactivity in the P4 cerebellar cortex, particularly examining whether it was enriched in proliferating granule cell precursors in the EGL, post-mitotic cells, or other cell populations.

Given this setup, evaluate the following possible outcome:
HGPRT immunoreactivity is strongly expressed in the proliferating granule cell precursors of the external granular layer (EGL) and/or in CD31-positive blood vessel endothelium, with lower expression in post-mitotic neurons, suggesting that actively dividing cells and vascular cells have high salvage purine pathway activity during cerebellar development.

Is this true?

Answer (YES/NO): YES